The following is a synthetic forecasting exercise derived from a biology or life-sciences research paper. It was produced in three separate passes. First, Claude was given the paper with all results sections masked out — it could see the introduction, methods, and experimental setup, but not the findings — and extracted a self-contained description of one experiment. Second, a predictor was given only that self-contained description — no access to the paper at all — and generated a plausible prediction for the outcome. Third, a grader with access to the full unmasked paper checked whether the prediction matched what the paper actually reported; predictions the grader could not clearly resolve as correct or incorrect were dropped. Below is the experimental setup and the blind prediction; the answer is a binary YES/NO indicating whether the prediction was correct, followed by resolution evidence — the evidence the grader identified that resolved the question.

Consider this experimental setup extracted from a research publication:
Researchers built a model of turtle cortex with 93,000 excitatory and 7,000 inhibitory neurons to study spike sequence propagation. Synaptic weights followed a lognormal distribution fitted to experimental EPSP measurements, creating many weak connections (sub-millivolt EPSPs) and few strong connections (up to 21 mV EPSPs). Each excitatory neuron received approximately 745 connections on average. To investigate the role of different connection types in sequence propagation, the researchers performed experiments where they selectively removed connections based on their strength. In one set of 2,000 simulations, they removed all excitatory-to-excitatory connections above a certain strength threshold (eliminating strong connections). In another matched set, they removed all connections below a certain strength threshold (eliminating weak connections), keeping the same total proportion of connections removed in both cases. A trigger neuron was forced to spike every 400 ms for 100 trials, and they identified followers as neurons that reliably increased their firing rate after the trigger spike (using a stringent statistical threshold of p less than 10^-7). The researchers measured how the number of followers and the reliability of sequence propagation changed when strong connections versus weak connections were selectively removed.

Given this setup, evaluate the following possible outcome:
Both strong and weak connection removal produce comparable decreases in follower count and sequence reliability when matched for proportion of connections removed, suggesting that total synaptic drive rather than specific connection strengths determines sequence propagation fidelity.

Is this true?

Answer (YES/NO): NO